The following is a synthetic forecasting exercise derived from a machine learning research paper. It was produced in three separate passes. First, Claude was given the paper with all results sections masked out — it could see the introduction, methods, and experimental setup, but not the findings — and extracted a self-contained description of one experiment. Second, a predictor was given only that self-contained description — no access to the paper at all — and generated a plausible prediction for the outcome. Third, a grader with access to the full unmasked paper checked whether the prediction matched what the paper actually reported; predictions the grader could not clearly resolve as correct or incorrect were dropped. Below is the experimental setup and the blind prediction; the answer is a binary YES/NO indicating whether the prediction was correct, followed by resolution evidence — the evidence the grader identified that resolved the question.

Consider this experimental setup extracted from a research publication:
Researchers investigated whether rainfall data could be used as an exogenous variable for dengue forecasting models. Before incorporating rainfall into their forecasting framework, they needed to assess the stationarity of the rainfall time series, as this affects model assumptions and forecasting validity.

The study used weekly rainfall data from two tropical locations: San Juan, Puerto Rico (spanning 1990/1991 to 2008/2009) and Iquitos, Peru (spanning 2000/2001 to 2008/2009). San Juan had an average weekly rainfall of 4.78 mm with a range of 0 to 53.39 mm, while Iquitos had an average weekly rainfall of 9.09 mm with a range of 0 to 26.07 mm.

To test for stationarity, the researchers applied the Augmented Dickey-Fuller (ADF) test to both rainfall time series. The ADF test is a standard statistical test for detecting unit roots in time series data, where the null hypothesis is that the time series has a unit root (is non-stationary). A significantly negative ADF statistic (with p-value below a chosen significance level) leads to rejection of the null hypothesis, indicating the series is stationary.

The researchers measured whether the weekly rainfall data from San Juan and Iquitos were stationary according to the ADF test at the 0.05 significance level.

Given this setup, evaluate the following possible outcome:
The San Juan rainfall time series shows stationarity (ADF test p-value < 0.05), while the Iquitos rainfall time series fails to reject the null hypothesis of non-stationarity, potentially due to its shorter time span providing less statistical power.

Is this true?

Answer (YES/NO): NO